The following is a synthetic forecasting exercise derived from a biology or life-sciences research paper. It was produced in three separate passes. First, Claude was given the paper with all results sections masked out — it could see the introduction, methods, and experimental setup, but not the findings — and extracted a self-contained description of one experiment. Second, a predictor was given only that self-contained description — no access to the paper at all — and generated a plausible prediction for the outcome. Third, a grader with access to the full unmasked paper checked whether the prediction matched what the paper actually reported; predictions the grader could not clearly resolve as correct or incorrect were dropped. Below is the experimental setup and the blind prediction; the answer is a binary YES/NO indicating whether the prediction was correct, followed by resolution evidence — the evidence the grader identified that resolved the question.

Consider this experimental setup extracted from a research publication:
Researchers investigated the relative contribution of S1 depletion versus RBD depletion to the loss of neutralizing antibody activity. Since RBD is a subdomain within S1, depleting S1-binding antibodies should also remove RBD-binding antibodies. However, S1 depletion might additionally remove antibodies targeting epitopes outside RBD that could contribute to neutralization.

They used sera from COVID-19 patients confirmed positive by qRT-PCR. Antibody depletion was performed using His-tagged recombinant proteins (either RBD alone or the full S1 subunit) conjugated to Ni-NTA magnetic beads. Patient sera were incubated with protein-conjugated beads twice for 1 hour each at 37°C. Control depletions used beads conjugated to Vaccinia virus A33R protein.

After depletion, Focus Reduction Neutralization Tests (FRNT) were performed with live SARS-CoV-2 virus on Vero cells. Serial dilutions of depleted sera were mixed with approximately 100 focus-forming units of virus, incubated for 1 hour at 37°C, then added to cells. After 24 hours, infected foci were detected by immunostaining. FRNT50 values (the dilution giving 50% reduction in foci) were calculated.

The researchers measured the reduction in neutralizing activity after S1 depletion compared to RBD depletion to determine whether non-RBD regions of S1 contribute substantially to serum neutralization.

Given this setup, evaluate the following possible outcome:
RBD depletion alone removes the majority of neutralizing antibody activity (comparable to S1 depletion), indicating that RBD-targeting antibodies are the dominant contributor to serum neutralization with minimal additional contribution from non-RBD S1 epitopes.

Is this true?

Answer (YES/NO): YES